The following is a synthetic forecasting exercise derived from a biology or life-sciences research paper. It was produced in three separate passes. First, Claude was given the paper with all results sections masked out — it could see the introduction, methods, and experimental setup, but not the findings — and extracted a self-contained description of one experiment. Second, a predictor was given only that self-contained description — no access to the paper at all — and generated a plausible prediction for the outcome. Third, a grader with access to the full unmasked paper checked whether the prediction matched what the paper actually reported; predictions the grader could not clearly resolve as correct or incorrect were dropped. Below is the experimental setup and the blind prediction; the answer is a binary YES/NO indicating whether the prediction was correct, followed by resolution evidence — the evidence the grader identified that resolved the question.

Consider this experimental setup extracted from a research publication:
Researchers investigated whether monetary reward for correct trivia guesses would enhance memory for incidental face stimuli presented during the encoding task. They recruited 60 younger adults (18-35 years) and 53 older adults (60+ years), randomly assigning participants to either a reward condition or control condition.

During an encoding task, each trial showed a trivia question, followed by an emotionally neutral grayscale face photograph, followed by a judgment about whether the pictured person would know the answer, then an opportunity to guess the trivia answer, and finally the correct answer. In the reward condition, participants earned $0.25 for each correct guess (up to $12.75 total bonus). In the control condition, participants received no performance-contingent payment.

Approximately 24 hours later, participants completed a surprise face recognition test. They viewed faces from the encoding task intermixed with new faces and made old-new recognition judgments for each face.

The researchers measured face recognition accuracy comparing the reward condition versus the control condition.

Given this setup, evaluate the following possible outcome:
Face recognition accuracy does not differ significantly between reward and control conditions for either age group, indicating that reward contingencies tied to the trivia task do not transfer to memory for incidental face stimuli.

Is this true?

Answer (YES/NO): YES